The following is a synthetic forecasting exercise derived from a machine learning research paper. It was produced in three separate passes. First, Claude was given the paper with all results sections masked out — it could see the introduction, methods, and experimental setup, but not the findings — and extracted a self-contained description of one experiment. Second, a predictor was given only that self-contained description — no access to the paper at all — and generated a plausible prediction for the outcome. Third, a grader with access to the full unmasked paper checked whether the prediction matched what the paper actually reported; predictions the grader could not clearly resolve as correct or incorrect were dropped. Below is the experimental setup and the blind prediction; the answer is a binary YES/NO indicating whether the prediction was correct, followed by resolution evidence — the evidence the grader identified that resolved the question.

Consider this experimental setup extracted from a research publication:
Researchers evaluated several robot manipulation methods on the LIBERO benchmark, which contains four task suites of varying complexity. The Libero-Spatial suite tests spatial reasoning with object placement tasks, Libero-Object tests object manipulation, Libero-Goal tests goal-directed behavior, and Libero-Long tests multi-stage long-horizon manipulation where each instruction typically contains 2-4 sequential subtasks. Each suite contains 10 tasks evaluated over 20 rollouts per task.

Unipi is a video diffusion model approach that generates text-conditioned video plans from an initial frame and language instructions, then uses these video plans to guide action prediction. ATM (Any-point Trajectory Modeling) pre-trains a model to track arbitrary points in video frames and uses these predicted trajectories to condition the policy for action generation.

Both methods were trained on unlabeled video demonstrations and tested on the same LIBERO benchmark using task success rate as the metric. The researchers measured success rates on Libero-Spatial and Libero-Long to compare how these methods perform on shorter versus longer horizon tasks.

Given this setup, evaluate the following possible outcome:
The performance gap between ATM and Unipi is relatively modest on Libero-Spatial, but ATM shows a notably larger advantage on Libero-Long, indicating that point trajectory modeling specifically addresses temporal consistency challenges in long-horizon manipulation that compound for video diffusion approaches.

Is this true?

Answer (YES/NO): YES